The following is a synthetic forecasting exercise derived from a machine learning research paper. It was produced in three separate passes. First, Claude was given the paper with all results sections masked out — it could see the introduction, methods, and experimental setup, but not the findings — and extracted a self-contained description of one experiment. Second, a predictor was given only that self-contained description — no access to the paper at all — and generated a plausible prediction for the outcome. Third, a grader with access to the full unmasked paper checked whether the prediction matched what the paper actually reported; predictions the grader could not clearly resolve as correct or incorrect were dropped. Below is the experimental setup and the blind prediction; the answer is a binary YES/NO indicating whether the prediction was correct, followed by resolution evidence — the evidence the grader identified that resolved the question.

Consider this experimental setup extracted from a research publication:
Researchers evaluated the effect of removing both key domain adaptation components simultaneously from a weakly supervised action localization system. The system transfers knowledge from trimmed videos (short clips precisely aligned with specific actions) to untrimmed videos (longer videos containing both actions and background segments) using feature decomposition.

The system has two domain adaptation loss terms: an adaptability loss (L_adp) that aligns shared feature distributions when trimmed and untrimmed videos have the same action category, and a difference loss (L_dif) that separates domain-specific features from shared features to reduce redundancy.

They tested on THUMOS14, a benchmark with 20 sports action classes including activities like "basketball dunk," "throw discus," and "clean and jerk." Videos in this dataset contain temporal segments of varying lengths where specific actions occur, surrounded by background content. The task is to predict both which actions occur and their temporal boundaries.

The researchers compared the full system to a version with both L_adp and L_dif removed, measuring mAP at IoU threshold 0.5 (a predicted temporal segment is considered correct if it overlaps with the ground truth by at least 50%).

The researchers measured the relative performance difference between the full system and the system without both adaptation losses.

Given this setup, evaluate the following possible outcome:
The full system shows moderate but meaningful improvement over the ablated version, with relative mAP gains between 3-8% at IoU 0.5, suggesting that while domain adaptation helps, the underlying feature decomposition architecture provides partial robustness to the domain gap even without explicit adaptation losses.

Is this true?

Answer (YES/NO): NO